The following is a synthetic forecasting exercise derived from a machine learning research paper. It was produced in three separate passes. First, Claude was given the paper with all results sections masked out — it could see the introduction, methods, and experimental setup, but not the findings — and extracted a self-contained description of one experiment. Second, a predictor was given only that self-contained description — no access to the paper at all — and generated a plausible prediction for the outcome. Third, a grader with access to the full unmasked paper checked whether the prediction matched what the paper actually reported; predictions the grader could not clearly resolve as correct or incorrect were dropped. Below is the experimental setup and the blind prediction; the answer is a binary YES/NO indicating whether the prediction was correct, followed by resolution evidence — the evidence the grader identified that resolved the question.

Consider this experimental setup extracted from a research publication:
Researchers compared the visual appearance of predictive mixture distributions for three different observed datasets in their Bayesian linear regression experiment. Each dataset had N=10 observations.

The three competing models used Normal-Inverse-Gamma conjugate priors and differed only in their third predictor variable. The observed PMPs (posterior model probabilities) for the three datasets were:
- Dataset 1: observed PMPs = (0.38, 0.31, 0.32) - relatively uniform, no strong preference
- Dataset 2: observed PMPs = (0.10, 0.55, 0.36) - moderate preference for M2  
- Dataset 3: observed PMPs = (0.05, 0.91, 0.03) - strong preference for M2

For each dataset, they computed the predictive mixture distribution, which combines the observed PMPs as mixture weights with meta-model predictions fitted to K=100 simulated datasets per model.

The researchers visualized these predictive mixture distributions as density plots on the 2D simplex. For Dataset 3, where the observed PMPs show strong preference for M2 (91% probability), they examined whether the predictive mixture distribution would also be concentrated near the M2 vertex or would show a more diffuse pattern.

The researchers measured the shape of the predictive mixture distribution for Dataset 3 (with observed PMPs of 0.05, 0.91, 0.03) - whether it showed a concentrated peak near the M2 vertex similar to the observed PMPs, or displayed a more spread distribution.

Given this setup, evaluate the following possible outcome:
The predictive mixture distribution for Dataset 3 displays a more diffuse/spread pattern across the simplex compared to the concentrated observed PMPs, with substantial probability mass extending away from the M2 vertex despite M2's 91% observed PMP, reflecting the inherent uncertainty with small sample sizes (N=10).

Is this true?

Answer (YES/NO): YES